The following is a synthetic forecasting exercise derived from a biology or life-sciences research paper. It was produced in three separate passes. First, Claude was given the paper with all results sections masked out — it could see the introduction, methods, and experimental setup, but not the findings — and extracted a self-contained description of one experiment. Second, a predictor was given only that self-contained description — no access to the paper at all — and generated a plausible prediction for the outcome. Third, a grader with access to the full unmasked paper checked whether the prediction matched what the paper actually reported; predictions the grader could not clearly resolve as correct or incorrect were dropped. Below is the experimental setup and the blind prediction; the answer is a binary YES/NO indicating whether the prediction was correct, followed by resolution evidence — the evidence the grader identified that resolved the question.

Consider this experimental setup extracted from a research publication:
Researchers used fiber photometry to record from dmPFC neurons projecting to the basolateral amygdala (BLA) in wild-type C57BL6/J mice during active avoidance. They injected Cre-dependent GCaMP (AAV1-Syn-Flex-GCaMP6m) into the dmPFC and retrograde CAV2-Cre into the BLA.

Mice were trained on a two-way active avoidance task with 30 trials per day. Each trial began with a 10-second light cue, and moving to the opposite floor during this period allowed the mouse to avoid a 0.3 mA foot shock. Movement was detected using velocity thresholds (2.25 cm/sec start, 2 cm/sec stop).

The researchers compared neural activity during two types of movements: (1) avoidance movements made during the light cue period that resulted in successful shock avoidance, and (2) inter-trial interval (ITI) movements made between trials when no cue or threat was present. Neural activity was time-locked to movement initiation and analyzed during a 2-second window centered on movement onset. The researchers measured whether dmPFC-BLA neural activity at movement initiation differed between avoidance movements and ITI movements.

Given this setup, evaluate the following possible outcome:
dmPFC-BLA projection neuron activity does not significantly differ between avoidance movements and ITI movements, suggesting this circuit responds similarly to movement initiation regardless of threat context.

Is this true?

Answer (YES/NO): NO